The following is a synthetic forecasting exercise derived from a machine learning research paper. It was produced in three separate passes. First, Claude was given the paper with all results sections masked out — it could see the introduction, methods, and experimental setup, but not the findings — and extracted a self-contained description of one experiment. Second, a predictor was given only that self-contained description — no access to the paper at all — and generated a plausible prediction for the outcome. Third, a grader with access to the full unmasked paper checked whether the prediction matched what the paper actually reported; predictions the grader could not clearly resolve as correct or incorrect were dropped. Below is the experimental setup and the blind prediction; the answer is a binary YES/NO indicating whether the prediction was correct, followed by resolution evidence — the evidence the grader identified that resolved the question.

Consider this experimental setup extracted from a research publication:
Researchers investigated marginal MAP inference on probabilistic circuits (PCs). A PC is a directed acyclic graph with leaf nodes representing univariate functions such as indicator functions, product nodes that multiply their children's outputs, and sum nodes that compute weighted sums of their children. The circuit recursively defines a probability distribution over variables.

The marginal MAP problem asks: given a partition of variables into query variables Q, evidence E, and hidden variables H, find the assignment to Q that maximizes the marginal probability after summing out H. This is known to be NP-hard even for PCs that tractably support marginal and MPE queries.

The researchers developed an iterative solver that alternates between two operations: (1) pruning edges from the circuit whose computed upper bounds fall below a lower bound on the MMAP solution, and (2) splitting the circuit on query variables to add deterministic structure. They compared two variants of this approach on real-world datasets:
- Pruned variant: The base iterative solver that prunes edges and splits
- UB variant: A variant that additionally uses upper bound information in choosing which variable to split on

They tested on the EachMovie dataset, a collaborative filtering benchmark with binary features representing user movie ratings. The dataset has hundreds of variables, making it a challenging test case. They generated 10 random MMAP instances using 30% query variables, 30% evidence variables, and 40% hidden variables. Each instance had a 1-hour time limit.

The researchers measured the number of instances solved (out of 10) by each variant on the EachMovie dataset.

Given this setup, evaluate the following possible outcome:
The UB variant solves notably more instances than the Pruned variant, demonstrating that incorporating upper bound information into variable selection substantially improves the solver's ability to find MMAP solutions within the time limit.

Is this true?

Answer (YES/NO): YES